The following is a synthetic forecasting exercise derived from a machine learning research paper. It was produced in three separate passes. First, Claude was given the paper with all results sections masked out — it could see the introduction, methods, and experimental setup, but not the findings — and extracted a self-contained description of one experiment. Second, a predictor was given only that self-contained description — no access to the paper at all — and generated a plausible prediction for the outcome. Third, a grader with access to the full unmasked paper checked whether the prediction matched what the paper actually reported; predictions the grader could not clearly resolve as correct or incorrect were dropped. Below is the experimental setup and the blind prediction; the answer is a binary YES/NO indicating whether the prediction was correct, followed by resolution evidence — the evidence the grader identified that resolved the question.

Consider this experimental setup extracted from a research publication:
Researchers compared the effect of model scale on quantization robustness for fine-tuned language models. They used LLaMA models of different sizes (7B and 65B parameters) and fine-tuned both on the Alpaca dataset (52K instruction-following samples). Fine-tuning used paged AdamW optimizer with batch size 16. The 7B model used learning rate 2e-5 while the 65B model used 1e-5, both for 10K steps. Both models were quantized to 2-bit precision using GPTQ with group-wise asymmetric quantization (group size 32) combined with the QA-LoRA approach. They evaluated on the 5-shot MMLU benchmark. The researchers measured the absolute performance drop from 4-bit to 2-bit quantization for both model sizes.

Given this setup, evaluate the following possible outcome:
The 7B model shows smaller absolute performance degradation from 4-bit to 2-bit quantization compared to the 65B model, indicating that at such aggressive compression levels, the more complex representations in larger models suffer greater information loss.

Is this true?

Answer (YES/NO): NO